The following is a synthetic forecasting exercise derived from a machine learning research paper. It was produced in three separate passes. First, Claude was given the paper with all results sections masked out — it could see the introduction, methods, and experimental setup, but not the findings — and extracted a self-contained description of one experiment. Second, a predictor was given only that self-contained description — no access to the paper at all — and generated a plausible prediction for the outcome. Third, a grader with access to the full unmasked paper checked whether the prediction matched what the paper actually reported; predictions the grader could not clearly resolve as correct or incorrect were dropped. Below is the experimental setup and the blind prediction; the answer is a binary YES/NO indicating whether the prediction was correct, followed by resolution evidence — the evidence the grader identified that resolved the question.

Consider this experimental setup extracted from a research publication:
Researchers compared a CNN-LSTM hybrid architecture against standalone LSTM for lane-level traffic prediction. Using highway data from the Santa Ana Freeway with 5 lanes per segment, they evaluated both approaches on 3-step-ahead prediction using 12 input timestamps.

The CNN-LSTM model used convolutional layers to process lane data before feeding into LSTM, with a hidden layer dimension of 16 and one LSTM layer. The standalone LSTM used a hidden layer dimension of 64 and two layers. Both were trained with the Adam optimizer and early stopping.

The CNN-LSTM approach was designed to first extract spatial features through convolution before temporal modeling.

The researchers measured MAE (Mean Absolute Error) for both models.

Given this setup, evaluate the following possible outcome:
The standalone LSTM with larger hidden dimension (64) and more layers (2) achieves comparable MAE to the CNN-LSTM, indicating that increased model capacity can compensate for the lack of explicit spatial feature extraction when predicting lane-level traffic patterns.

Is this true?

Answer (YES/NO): NO